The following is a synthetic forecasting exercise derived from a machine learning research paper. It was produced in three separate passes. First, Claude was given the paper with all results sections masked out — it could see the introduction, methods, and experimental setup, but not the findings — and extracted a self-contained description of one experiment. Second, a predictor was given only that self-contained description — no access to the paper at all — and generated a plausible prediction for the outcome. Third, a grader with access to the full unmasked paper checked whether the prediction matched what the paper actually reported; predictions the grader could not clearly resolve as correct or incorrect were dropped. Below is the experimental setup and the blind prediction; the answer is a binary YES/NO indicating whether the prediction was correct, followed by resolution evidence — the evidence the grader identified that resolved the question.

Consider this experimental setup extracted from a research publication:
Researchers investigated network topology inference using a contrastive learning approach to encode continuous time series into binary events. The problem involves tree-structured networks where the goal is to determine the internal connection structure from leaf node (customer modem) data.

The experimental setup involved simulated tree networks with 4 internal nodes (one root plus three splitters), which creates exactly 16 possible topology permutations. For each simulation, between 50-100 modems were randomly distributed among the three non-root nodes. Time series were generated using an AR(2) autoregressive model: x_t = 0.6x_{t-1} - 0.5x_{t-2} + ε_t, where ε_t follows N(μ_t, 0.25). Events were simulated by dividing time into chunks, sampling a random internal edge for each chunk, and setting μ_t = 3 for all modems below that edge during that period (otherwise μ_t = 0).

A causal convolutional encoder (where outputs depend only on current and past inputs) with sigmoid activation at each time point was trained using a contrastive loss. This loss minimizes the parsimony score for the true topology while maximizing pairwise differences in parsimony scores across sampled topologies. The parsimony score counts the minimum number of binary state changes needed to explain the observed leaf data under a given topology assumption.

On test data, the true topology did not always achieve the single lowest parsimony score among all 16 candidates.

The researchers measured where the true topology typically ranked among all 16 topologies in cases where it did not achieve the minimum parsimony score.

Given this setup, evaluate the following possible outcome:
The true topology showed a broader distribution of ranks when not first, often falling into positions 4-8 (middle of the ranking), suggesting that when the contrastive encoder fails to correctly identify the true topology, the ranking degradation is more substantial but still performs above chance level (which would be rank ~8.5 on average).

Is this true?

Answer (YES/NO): NO